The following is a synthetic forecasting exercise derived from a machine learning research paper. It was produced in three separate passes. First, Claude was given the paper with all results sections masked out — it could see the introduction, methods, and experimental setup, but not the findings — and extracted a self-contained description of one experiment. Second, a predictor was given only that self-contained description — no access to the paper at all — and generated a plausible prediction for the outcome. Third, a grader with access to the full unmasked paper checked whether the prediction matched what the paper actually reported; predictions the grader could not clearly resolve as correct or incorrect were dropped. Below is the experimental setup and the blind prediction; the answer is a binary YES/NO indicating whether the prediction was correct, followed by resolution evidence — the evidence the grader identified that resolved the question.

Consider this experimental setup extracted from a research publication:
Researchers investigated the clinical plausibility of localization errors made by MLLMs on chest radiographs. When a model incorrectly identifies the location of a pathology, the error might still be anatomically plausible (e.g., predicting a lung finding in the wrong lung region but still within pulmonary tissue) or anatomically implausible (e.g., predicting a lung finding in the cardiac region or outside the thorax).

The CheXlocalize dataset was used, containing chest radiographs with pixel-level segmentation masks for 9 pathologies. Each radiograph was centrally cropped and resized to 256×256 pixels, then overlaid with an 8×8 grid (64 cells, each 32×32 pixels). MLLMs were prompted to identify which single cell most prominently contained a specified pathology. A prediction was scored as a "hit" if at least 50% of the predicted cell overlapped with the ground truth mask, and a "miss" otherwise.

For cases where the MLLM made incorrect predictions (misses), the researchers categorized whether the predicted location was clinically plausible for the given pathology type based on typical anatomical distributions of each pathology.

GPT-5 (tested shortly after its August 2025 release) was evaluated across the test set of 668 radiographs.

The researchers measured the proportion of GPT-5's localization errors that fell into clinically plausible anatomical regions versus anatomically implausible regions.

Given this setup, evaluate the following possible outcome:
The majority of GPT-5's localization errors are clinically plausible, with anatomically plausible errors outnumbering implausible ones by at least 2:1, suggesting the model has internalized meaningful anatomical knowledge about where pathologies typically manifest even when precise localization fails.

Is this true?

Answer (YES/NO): YES